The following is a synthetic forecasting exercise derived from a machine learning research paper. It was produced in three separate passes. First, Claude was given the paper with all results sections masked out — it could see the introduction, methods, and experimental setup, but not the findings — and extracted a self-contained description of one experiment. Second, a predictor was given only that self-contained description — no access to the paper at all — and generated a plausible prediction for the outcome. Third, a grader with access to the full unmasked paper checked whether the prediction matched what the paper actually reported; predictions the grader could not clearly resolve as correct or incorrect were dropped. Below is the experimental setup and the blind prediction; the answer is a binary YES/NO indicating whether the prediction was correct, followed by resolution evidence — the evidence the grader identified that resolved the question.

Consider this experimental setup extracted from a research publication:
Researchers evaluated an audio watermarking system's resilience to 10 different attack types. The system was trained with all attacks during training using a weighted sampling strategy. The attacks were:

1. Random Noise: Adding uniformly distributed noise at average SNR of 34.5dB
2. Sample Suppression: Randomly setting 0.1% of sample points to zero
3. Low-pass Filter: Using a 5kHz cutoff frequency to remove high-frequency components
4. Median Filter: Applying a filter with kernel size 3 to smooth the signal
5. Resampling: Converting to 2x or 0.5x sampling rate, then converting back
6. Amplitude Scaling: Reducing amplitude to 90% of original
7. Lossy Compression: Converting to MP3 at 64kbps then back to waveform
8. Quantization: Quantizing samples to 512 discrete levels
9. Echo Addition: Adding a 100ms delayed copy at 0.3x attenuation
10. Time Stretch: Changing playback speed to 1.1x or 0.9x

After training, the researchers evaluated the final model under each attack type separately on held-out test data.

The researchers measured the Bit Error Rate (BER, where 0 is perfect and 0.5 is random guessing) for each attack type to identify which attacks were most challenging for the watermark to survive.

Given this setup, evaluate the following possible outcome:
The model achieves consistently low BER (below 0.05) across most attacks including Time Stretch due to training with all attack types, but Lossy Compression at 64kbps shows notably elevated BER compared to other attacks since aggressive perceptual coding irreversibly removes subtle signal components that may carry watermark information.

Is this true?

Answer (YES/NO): NO